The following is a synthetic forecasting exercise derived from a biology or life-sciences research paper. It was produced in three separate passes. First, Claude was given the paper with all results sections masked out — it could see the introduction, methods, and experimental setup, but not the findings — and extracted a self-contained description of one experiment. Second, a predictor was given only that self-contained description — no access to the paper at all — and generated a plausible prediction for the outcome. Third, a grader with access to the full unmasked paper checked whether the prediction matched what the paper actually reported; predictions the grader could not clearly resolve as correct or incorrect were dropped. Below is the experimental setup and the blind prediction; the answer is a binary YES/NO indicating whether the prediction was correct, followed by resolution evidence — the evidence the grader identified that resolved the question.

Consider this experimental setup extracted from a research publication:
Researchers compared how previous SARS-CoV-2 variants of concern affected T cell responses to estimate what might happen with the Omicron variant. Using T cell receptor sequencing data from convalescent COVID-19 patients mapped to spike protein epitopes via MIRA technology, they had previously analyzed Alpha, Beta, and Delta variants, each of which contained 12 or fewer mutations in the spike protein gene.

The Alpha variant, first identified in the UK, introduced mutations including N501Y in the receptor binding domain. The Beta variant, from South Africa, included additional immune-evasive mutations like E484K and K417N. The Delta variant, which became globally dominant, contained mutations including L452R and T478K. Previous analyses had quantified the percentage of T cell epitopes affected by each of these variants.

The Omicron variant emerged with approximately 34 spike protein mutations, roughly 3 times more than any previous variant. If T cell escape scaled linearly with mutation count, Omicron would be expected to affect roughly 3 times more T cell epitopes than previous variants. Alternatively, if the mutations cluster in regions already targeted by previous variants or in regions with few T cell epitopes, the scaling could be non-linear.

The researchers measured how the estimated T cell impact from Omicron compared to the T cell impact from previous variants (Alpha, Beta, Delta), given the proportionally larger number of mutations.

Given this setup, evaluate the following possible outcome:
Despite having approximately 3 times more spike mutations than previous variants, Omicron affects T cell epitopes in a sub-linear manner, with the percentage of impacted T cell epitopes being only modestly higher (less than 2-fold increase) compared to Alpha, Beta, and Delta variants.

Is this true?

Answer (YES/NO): NO